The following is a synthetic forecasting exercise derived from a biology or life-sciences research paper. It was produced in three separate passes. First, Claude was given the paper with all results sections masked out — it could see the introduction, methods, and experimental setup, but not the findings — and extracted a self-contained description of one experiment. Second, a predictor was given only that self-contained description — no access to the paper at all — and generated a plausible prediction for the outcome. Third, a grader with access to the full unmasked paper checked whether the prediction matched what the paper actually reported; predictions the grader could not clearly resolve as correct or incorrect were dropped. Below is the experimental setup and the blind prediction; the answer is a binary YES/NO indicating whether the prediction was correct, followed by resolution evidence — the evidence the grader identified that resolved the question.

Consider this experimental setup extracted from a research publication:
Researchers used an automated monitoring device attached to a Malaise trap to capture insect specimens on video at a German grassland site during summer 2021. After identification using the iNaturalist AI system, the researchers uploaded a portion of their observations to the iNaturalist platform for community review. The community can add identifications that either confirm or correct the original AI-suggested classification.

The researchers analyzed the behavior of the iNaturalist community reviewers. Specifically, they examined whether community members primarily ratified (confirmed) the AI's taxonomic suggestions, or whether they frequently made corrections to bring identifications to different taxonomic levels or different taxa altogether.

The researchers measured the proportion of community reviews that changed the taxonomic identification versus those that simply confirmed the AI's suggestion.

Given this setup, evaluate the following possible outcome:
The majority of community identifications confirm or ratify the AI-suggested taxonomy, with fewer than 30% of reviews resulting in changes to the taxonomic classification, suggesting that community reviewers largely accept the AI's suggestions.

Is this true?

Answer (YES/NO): NO